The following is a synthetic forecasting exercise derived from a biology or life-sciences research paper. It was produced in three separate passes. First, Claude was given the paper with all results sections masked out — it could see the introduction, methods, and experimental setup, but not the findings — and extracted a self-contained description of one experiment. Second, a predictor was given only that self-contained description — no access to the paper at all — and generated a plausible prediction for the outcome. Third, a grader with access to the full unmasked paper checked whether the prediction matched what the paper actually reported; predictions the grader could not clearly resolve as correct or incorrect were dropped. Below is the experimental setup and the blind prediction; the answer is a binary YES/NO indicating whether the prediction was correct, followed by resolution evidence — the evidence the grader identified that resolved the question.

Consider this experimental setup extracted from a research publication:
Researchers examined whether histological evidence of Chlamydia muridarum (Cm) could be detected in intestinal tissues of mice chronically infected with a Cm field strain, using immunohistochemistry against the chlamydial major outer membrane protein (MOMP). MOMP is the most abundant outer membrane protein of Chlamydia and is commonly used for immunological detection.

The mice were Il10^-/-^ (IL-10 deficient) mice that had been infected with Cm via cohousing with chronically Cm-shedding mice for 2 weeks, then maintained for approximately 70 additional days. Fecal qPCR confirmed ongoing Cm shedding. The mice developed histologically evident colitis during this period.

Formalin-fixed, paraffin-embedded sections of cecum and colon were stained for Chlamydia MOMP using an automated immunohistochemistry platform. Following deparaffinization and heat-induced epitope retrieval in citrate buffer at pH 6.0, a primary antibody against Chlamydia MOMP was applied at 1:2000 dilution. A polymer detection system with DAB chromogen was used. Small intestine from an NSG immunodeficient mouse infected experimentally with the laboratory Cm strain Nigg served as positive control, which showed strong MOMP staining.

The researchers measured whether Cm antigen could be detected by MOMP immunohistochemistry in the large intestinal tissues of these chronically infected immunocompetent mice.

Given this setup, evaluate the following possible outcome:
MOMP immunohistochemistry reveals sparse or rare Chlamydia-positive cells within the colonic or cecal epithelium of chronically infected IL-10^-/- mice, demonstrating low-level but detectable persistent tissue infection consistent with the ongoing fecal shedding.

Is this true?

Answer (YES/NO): NO